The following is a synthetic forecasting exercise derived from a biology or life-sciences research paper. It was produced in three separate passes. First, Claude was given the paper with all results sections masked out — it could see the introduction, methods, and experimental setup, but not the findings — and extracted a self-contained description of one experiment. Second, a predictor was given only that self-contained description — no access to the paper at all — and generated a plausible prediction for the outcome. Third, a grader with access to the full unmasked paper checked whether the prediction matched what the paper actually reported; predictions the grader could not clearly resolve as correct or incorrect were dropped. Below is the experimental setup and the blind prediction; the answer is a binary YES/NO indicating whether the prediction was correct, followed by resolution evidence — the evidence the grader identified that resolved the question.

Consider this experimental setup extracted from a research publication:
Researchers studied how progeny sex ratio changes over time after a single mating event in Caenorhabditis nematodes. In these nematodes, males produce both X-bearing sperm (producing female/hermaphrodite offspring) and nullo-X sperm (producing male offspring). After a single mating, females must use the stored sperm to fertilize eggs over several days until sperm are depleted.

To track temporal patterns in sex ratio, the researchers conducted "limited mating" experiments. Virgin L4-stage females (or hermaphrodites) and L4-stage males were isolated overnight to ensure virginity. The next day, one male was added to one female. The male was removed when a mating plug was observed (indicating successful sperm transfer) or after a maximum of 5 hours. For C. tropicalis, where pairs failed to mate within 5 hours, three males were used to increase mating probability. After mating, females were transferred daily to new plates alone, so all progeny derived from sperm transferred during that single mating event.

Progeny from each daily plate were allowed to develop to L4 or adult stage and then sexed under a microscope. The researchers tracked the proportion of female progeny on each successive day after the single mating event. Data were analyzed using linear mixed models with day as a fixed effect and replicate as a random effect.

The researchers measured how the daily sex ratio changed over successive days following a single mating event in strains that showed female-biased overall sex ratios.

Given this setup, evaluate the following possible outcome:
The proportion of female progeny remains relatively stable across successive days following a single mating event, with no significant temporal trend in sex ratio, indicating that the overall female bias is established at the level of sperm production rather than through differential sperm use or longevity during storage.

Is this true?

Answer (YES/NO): NO